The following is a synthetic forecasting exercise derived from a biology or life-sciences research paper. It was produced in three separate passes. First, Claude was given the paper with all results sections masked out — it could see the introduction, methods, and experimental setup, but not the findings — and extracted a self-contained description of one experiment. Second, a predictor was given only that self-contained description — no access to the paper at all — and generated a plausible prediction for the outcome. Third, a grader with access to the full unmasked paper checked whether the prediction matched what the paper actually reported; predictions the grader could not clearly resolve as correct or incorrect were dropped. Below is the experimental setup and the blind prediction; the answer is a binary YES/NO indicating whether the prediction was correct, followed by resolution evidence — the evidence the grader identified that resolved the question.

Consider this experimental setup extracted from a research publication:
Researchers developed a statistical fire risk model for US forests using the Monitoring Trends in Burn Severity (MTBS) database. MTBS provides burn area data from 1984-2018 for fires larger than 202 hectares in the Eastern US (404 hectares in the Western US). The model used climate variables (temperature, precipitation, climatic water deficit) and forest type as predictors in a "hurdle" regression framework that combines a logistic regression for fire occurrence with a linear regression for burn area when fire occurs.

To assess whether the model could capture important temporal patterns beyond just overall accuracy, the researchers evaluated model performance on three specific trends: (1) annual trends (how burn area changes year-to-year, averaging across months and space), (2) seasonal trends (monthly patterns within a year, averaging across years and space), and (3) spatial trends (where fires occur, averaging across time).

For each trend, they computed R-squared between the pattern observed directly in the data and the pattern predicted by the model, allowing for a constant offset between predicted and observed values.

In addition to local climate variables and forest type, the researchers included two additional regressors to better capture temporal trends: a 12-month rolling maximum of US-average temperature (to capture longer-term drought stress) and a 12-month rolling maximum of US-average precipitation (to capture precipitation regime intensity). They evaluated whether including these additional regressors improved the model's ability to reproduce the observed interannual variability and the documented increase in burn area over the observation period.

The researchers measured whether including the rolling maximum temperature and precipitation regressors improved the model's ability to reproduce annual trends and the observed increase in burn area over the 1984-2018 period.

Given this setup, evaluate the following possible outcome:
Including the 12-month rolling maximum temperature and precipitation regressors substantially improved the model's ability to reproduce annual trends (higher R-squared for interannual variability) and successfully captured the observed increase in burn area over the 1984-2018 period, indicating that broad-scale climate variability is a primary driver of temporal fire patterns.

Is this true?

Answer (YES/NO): NO